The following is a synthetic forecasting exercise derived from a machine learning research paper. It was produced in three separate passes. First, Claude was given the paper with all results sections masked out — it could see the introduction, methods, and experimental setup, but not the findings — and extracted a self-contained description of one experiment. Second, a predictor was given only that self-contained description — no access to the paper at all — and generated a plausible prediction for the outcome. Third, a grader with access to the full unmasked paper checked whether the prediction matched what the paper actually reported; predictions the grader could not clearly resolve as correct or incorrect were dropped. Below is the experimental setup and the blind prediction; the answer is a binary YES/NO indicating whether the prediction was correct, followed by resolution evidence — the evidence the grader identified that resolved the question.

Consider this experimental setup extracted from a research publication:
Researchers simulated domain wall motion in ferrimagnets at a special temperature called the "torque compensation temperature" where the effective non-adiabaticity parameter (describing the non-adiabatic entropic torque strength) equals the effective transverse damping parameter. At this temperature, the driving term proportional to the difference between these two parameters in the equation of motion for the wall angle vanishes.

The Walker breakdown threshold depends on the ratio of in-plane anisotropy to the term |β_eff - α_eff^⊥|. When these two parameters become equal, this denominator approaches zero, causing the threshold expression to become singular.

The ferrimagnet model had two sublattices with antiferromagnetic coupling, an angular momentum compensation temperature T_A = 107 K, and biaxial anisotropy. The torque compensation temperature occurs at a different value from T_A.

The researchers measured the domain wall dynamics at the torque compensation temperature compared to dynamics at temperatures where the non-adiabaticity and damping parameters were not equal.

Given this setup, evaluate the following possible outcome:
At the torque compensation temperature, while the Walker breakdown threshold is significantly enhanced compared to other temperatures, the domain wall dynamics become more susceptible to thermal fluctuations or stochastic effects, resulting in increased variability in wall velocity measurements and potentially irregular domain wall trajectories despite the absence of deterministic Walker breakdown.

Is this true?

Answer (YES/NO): YES